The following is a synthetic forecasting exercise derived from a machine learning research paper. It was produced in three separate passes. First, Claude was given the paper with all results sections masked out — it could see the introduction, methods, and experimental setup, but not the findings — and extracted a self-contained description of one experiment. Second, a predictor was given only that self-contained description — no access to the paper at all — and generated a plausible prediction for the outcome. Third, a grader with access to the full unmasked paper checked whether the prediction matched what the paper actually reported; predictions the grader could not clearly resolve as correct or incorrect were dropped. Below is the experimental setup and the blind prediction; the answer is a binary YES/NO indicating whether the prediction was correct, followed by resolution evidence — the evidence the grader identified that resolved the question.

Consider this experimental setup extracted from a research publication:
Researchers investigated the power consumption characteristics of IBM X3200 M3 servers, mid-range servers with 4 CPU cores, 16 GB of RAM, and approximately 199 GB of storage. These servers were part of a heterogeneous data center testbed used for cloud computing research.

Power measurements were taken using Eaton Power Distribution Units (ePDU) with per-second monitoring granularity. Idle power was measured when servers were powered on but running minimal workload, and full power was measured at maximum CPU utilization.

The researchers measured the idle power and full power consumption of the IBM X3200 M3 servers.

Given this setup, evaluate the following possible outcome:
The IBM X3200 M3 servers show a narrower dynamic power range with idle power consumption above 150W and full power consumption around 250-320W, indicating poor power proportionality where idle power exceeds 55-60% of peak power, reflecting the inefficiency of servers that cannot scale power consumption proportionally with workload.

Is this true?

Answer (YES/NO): NO